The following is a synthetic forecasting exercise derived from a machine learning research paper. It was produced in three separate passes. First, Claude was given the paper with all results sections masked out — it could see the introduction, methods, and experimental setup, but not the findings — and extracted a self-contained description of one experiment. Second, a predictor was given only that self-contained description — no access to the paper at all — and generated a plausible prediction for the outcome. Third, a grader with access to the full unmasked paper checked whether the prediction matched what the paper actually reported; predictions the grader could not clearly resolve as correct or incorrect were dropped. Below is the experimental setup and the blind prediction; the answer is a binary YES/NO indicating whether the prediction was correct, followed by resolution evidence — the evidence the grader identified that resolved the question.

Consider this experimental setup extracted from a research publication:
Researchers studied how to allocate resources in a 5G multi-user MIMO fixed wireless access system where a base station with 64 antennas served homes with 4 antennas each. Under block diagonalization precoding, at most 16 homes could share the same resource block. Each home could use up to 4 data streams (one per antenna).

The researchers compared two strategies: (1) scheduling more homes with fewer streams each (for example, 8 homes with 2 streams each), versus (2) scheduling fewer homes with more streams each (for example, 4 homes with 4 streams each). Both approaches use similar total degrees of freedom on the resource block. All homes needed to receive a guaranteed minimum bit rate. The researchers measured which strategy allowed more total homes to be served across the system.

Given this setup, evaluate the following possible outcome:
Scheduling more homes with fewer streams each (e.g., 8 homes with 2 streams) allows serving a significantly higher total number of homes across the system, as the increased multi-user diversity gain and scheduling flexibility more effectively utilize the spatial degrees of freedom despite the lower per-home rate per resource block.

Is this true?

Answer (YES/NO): NO